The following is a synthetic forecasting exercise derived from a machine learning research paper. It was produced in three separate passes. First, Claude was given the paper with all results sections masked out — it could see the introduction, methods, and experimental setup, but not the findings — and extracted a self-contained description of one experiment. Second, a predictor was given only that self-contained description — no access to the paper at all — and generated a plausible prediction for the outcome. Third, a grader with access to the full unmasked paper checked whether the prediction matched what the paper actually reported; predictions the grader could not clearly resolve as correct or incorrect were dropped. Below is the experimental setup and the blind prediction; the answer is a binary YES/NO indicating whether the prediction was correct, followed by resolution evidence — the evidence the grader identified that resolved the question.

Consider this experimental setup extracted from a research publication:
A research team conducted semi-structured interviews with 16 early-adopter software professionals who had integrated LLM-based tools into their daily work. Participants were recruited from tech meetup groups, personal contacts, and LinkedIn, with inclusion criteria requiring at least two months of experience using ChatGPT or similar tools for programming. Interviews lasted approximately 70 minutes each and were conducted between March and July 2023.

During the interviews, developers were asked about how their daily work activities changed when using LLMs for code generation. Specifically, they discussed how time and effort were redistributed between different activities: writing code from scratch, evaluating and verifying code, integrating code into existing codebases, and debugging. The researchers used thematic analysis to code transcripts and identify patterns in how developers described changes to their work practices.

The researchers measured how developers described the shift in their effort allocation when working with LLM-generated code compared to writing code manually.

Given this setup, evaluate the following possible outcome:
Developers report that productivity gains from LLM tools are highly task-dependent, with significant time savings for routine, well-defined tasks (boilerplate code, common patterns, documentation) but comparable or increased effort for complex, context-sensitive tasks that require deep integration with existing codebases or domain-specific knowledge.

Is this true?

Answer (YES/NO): YES